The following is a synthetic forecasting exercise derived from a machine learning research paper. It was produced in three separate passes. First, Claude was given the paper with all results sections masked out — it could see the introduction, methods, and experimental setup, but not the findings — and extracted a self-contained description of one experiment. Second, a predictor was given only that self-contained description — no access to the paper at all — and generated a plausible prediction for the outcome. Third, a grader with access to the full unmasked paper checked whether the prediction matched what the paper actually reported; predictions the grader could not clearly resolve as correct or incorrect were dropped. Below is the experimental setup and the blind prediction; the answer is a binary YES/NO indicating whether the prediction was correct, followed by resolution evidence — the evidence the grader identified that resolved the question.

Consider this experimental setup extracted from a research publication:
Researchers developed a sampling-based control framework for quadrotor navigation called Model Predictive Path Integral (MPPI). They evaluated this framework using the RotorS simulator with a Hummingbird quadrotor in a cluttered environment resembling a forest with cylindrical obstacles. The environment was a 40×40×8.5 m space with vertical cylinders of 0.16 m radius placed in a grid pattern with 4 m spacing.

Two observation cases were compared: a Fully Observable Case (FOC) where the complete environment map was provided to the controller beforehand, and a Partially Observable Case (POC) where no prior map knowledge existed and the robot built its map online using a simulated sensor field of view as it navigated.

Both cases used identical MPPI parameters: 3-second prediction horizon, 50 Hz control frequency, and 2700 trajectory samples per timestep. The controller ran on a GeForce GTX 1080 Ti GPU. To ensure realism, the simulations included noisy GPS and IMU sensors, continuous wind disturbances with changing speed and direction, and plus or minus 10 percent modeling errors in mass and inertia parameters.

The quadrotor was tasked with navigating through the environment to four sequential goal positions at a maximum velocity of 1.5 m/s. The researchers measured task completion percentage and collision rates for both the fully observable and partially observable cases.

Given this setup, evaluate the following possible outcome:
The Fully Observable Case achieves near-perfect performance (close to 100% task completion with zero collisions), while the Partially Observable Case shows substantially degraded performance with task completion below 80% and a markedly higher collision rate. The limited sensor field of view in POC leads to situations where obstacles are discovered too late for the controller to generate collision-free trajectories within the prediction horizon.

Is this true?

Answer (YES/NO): NO